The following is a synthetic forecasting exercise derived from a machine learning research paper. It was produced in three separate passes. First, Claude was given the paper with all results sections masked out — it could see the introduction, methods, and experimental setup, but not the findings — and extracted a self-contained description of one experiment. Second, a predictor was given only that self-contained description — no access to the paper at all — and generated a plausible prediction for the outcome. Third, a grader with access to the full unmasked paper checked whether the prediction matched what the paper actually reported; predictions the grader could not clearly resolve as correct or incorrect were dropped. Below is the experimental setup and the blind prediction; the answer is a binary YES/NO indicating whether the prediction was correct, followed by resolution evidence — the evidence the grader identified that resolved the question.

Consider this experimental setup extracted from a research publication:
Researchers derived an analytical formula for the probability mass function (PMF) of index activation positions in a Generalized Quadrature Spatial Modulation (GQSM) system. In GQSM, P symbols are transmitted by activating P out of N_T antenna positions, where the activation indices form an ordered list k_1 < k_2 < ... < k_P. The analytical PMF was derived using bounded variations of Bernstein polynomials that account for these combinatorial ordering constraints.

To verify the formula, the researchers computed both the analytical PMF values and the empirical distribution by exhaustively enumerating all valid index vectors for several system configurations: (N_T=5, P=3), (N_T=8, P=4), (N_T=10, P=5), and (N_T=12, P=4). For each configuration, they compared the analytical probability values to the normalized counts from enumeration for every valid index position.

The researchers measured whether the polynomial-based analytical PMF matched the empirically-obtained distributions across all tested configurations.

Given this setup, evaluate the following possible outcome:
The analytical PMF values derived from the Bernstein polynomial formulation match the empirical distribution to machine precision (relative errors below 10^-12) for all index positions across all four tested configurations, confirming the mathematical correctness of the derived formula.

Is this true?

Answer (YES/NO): YES